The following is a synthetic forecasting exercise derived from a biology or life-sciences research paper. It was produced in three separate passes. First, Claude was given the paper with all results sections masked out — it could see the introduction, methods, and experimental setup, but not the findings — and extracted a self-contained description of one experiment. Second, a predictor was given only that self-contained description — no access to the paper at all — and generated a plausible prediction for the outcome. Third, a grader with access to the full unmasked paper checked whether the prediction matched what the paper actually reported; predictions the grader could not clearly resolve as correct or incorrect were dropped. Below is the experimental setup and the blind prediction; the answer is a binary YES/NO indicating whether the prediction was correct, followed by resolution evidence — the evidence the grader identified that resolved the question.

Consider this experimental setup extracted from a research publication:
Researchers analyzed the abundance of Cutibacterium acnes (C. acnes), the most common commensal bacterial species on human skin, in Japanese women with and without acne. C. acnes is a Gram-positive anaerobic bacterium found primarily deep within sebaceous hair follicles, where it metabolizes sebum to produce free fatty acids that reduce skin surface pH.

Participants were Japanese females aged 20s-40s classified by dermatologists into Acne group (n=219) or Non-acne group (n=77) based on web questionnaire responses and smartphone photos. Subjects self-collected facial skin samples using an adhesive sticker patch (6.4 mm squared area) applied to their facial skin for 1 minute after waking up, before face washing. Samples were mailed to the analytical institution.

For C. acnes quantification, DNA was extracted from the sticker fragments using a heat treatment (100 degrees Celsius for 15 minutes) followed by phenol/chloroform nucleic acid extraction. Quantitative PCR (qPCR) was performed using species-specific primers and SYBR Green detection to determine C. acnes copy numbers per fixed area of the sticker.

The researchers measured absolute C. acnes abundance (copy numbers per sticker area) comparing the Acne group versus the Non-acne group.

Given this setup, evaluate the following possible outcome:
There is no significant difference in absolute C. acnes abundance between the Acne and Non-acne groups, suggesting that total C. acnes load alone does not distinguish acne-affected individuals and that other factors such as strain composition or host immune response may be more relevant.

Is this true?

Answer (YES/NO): NO